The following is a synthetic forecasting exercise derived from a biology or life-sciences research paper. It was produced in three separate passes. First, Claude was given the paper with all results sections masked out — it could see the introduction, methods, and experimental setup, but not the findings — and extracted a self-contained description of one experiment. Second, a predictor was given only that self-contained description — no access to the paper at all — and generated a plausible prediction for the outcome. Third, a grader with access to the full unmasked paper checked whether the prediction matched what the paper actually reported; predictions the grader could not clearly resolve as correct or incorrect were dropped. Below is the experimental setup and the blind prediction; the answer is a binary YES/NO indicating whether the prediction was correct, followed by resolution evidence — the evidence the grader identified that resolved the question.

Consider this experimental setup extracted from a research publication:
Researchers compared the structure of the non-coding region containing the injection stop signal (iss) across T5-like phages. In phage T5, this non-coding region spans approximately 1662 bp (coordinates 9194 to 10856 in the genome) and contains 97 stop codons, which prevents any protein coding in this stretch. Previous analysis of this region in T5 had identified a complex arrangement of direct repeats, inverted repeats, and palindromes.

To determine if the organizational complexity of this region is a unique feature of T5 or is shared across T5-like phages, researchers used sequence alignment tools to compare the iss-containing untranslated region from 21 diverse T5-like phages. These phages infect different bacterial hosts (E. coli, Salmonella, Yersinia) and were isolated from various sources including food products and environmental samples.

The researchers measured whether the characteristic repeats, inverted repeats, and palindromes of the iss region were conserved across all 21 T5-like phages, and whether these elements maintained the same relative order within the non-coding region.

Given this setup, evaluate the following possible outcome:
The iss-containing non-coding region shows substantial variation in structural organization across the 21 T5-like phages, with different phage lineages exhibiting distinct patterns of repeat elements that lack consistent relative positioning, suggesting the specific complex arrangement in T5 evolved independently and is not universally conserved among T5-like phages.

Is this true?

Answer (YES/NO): NO